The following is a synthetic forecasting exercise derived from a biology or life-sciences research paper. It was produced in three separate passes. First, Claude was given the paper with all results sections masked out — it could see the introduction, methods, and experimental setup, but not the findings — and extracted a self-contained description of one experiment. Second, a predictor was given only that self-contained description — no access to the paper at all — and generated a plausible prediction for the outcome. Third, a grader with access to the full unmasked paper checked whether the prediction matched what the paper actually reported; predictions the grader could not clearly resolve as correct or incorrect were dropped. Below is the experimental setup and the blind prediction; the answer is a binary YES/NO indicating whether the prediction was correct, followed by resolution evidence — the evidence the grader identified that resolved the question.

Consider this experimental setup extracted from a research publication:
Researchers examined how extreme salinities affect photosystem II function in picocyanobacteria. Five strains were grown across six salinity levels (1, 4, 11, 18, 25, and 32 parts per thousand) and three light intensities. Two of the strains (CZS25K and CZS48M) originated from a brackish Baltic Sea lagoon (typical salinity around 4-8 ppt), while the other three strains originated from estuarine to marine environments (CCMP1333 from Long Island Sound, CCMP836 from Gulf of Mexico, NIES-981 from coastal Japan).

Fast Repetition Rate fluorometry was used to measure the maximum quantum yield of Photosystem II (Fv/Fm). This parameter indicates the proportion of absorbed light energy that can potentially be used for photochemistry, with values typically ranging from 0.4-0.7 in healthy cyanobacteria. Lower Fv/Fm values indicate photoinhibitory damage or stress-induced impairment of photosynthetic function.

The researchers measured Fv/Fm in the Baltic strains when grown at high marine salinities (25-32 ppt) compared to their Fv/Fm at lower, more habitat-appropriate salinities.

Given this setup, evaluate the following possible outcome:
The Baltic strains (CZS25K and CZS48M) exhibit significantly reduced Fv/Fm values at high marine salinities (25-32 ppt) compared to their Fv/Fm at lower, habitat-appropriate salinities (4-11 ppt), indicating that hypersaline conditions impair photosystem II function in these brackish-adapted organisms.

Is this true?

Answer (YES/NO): NO